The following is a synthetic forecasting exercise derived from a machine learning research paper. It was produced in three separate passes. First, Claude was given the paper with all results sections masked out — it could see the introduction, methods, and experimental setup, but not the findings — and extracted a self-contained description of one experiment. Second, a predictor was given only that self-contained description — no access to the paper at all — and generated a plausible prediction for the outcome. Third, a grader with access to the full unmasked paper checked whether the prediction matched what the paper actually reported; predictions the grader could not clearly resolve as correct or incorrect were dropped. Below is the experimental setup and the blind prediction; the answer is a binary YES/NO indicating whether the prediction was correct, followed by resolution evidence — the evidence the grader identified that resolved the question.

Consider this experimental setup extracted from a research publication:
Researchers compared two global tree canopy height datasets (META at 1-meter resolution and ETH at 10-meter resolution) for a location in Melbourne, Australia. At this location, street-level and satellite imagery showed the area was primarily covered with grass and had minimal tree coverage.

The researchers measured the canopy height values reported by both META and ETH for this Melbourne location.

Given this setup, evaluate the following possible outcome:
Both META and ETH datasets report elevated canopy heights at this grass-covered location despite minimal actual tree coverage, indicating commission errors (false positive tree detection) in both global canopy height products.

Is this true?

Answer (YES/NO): NO